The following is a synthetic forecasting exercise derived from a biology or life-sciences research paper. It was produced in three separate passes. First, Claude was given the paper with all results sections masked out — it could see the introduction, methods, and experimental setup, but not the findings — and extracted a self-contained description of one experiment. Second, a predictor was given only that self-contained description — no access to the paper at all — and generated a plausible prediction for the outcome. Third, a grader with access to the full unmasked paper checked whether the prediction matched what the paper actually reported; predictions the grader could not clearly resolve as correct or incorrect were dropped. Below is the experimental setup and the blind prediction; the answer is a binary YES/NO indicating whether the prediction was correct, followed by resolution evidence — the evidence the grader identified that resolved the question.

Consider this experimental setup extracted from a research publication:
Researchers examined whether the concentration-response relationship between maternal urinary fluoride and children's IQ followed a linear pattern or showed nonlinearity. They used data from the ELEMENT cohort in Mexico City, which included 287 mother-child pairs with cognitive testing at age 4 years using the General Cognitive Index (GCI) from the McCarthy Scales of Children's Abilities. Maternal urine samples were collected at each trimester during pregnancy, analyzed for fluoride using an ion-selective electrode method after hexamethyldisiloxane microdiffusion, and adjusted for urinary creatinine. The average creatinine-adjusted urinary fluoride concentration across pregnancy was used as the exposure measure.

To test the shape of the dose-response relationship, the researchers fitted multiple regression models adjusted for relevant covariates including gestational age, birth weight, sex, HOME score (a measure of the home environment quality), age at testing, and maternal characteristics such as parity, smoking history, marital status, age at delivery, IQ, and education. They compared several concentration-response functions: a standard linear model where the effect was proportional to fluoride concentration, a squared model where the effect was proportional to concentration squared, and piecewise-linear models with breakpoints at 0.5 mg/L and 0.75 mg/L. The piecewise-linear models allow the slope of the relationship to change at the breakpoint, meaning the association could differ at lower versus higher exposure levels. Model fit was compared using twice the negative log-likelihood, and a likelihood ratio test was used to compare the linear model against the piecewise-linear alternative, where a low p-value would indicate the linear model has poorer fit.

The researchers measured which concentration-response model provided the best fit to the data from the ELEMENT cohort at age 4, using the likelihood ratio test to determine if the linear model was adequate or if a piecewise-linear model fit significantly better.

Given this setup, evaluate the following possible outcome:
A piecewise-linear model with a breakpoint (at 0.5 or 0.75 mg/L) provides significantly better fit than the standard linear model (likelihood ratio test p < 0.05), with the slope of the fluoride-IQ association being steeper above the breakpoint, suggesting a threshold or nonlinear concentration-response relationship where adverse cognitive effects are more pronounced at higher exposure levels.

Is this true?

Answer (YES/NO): NO